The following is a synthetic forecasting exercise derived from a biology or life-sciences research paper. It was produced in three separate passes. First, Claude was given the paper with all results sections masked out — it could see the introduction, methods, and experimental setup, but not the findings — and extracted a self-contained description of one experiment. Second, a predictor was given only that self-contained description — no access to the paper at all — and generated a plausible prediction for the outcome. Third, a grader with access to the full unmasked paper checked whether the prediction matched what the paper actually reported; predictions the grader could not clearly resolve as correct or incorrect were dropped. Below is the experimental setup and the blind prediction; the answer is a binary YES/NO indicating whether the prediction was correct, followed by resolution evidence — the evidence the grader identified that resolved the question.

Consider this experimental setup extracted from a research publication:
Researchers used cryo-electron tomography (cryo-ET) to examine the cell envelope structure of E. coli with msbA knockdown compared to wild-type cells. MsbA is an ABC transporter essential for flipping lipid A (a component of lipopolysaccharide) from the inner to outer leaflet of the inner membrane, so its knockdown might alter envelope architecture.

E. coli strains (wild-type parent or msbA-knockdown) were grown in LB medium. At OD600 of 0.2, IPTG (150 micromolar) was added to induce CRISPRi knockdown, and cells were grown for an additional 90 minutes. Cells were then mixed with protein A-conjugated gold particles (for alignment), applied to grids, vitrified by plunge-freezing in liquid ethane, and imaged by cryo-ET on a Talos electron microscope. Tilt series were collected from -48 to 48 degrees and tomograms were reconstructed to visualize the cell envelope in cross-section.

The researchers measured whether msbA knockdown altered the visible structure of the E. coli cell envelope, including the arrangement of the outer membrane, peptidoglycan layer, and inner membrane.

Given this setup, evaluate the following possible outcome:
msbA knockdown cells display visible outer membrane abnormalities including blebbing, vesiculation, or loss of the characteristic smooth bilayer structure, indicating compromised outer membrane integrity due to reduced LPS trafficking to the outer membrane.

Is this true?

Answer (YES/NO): YES